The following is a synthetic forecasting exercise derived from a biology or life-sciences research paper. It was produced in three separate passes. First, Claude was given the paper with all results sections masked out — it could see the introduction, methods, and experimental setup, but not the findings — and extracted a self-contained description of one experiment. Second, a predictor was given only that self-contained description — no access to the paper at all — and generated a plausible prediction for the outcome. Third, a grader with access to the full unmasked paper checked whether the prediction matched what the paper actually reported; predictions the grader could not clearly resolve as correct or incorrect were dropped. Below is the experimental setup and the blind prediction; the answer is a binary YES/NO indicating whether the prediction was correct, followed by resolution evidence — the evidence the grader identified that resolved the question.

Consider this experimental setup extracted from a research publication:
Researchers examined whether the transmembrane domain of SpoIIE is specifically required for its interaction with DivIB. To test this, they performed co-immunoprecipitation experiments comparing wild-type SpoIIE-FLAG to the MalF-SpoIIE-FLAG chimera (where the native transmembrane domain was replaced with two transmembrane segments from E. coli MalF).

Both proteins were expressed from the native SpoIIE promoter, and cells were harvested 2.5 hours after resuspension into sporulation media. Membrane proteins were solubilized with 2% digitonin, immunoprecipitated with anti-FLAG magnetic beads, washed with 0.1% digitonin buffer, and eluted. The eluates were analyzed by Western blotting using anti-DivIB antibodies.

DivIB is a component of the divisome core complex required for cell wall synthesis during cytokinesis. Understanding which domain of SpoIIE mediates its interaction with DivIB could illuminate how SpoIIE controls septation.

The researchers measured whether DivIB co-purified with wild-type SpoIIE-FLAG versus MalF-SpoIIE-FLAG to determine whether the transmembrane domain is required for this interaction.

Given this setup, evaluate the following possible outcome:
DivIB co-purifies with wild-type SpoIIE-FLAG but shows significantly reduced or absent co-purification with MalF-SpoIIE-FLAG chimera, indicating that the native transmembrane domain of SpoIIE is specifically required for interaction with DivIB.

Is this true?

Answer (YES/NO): YES